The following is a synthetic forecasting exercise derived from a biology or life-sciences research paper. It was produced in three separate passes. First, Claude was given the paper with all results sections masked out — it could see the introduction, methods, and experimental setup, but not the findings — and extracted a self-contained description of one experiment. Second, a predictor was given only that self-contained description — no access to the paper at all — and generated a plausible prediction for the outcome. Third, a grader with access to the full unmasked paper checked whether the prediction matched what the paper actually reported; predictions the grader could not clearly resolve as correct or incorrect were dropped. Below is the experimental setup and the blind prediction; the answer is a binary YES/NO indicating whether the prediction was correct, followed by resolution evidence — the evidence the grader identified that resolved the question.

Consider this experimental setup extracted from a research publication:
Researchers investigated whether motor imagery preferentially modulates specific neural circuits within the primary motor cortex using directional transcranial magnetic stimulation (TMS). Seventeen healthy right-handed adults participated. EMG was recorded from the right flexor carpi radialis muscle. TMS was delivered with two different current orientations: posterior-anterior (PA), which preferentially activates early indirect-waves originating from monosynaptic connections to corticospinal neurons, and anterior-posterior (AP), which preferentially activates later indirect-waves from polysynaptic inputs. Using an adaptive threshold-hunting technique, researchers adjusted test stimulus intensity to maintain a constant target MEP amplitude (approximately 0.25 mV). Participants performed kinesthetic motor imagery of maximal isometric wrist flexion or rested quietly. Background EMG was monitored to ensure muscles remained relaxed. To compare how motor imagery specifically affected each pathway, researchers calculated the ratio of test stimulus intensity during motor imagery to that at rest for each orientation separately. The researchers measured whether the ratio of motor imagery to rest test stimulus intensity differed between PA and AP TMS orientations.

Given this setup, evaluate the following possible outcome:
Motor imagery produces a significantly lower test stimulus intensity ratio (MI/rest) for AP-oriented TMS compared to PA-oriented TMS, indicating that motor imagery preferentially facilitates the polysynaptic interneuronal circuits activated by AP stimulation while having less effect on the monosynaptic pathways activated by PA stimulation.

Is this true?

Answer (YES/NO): NO